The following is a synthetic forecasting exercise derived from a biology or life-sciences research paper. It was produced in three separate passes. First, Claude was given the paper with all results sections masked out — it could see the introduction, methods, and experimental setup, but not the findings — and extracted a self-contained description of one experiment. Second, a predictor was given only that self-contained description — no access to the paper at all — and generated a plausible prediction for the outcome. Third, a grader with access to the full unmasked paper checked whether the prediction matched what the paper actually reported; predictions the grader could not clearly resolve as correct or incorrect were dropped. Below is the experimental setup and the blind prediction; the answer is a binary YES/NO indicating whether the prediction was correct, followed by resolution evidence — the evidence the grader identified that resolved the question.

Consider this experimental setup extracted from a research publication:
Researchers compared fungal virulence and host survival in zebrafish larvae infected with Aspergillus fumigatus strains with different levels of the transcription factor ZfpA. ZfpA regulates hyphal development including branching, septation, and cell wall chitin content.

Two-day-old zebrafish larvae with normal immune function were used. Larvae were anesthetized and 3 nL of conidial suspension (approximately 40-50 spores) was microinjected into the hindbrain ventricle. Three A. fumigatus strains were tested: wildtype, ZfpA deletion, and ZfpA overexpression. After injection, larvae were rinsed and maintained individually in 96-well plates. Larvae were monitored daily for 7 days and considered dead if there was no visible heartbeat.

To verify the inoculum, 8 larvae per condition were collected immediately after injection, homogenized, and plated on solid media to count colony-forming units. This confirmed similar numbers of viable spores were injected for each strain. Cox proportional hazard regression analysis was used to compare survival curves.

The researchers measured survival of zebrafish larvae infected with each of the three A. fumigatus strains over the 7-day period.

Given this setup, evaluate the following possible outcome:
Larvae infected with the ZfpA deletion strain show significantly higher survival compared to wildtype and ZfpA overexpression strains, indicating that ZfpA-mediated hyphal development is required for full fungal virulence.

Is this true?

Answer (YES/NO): YES